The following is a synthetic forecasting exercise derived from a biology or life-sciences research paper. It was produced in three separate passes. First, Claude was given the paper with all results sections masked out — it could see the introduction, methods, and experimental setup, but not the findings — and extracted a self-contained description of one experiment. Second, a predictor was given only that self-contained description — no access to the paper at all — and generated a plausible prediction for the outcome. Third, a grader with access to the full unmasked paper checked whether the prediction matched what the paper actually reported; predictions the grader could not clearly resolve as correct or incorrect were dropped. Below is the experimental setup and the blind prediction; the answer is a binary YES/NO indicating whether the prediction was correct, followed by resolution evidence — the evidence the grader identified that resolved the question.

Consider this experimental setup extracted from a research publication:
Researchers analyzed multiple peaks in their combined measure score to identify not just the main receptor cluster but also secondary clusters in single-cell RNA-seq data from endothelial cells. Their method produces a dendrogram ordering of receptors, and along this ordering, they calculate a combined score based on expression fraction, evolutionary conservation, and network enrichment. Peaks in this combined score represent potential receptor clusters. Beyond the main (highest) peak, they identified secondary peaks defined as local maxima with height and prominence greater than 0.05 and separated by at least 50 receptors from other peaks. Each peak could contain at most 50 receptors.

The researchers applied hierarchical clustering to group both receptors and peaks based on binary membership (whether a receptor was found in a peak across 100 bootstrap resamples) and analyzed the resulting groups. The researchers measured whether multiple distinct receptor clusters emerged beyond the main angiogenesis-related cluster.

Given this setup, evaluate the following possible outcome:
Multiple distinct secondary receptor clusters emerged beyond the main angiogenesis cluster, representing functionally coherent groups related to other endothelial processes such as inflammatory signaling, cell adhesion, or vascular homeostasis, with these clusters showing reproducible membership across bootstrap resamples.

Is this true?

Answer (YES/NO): NO